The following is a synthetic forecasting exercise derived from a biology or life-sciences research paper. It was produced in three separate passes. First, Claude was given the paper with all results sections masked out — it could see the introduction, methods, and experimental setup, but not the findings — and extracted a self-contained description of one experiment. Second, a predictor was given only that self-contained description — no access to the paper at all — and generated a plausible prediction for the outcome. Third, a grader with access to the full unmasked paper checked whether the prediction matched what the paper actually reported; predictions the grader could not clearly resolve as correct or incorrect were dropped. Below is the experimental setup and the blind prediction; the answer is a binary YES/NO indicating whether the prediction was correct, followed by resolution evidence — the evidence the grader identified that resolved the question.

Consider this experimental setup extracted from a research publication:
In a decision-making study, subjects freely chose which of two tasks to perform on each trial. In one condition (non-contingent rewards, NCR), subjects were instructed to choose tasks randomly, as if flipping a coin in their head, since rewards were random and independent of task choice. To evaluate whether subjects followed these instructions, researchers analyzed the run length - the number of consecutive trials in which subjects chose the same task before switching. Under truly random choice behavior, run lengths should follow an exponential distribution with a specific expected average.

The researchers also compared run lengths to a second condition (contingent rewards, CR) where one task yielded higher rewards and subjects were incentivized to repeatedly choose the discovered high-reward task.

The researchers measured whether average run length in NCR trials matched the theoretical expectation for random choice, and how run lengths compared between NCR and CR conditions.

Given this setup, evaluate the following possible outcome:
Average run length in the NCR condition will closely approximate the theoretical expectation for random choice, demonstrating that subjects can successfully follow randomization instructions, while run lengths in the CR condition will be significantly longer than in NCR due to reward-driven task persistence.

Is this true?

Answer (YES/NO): YES